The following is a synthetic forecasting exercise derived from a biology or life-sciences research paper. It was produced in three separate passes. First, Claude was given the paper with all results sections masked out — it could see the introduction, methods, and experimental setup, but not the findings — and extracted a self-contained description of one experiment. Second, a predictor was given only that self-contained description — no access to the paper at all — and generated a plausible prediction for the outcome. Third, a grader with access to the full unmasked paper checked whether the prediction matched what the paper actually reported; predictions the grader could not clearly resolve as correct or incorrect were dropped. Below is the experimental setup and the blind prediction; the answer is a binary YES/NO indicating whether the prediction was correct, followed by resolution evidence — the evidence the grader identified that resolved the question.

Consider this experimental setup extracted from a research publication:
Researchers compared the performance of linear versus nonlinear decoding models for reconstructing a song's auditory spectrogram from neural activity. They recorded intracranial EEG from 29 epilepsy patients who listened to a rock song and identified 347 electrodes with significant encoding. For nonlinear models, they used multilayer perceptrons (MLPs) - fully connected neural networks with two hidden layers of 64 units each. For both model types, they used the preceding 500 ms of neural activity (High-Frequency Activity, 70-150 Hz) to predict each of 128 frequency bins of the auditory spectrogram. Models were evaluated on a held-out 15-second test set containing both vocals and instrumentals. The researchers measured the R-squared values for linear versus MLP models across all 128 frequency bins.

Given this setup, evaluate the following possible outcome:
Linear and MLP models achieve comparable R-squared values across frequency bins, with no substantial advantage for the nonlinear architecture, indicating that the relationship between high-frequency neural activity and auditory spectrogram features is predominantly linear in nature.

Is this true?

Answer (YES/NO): NO